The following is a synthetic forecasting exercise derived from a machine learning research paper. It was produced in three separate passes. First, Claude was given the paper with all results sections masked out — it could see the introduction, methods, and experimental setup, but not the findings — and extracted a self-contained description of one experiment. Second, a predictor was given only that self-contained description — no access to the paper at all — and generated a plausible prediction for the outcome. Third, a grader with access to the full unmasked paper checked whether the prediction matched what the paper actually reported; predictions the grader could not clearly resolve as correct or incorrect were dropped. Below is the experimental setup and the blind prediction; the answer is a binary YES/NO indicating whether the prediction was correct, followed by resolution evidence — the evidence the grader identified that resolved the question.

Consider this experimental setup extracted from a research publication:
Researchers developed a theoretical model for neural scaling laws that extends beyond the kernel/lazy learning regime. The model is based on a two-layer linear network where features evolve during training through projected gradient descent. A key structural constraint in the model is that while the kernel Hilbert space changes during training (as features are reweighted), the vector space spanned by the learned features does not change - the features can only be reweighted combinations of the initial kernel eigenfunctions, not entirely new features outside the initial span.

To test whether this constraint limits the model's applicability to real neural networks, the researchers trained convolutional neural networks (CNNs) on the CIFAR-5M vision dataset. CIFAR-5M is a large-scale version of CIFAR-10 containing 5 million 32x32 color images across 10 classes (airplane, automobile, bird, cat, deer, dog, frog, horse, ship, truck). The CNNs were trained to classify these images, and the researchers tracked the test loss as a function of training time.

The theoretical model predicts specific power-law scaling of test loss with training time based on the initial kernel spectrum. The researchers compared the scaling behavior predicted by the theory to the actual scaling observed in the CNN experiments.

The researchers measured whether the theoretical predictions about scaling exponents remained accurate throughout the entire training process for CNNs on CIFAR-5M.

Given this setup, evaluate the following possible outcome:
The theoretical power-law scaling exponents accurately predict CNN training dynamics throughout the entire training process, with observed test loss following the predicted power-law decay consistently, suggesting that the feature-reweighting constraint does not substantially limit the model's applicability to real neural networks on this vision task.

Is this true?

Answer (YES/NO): NO